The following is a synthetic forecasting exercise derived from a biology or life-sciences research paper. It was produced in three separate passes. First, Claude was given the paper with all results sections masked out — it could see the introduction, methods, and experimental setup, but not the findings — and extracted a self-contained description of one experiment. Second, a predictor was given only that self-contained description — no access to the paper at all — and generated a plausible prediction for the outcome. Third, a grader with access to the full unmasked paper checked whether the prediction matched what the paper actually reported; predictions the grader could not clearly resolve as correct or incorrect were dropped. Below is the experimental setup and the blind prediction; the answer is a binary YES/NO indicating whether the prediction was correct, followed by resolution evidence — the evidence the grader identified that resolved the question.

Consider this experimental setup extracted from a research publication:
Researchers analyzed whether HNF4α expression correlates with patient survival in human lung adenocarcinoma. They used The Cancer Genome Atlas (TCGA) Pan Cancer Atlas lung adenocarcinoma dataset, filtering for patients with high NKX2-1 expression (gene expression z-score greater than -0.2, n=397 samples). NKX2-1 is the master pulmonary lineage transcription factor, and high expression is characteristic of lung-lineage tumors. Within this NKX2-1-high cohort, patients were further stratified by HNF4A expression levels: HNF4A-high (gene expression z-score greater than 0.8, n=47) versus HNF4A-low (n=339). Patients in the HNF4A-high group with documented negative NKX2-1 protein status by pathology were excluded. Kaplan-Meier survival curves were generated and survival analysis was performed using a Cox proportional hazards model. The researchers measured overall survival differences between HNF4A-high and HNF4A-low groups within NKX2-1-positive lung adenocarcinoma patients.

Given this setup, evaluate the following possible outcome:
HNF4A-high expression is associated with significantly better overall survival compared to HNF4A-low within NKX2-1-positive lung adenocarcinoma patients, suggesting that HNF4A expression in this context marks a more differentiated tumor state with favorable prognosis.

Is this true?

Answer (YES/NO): NO